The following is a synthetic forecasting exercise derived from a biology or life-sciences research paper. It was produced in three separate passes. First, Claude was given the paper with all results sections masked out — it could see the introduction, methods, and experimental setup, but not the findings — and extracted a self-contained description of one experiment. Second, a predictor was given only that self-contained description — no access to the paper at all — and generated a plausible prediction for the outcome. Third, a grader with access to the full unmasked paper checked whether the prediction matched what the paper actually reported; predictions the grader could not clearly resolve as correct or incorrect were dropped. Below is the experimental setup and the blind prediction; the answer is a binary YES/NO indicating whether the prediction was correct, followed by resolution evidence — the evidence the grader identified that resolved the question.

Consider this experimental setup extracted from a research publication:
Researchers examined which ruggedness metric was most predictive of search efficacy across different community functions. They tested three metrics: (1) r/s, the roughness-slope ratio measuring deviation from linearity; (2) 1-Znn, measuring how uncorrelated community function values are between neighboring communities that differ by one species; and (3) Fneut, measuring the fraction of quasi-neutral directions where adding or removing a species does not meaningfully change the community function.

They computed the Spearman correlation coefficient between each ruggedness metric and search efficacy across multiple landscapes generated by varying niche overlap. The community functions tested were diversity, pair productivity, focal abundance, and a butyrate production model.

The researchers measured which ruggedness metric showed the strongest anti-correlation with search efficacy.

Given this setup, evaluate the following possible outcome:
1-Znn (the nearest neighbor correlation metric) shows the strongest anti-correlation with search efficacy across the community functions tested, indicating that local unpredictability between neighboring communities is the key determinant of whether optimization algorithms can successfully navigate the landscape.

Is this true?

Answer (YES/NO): NO